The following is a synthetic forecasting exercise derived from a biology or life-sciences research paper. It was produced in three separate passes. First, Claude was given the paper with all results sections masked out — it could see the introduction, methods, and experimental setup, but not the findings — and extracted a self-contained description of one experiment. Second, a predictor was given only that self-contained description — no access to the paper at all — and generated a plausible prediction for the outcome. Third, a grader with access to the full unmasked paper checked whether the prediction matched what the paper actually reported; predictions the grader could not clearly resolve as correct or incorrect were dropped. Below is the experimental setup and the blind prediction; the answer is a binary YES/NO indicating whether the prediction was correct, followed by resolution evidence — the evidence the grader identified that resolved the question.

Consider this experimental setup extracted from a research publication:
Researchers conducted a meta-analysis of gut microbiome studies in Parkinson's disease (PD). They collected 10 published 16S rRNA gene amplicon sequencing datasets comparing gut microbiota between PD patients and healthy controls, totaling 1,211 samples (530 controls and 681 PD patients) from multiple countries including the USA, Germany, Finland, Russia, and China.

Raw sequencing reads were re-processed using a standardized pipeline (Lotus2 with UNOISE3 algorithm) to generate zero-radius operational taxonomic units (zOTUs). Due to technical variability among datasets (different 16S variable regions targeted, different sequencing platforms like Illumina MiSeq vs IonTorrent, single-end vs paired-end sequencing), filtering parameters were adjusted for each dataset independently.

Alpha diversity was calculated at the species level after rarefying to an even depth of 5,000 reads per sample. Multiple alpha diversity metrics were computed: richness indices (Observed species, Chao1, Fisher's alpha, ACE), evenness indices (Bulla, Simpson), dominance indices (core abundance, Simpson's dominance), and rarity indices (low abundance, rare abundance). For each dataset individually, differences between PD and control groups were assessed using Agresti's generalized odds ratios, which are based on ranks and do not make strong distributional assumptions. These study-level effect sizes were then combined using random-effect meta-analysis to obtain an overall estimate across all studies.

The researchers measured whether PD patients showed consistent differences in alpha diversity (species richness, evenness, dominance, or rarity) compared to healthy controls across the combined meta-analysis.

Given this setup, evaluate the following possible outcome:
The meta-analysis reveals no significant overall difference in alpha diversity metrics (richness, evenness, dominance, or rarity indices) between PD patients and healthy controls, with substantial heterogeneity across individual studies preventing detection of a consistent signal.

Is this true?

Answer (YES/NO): NO